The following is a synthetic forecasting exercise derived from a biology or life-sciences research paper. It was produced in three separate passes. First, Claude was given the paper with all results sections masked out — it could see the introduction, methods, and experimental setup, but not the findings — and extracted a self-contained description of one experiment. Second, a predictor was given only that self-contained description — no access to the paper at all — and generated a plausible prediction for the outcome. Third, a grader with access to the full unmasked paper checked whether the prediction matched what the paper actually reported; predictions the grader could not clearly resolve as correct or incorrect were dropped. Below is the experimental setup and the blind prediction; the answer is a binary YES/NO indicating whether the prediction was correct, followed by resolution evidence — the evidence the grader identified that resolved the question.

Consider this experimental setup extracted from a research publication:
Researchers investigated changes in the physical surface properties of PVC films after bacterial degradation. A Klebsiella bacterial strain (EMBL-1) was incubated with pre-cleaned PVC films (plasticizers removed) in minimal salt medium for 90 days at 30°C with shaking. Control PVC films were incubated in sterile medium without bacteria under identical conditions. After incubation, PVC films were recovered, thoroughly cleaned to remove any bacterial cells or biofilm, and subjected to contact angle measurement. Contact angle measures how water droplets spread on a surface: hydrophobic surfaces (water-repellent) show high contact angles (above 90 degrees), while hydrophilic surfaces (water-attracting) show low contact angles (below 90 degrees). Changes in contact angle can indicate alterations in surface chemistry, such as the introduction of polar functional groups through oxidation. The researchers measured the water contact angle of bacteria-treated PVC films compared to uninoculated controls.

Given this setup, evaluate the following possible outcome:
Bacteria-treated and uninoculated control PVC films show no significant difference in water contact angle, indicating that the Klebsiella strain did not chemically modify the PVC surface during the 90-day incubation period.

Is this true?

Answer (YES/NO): NO